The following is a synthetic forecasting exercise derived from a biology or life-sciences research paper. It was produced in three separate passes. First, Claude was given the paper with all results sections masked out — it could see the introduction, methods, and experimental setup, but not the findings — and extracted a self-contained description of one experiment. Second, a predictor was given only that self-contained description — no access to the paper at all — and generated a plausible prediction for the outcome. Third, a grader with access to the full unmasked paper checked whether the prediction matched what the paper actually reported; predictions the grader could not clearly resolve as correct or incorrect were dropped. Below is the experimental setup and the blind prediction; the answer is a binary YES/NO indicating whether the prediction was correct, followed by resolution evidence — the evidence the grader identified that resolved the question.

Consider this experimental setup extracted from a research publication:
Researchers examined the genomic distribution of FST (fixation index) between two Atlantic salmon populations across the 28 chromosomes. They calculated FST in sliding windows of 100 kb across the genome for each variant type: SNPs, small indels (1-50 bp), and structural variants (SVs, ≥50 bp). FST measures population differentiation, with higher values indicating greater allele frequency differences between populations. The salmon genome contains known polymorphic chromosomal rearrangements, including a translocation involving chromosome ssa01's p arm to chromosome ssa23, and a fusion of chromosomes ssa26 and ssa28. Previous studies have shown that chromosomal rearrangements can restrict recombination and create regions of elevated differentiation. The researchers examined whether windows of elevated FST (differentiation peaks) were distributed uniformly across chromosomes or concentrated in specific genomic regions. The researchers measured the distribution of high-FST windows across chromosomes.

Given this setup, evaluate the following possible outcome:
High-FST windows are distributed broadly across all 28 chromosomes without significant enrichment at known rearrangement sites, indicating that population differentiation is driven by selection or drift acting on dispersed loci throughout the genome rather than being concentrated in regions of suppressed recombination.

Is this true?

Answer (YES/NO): YES